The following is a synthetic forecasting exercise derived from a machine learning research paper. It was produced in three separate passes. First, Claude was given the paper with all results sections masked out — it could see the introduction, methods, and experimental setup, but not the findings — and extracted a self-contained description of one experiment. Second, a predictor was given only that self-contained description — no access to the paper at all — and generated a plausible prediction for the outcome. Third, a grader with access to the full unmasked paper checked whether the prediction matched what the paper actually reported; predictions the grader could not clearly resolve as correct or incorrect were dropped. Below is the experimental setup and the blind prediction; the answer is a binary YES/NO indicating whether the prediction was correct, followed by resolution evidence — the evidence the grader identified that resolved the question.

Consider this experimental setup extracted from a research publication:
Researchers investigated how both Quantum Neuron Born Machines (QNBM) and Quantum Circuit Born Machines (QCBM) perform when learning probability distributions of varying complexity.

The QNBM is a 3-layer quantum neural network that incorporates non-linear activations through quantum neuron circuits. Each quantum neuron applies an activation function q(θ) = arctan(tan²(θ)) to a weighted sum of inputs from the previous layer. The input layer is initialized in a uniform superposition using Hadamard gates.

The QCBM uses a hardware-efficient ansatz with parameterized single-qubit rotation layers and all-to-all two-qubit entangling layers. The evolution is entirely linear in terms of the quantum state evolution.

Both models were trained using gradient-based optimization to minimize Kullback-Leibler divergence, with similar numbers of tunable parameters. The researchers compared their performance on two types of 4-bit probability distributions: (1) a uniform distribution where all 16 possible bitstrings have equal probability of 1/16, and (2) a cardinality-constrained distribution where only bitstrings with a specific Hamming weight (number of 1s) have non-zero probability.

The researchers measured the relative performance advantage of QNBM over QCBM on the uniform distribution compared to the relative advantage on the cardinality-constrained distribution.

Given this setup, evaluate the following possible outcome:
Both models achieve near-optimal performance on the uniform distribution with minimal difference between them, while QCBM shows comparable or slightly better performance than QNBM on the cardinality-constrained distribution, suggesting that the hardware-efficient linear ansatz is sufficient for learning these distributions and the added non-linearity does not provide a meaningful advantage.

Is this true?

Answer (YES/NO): NO